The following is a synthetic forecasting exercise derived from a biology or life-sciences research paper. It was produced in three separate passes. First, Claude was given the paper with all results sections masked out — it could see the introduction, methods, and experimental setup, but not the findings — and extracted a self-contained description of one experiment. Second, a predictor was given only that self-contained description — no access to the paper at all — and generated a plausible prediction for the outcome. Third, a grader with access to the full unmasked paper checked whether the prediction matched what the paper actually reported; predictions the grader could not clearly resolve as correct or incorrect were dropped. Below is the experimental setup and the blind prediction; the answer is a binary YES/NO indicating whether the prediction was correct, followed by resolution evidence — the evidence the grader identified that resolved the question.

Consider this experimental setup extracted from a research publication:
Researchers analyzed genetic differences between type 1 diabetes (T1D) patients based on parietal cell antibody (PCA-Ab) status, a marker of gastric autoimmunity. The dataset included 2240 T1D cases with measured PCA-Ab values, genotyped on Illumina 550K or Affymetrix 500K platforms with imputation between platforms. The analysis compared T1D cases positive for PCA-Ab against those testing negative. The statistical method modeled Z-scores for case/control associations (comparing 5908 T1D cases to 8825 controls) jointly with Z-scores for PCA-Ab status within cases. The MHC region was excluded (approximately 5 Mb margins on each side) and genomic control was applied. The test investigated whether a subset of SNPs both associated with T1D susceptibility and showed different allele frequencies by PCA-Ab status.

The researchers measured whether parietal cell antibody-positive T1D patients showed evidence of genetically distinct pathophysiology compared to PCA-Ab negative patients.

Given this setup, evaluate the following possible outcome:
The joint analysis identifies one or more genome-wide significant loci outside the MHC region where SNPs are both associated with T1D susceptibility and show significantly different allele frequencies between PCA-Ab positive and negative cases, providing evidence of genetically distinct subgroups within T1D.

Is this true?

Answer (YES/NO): NO